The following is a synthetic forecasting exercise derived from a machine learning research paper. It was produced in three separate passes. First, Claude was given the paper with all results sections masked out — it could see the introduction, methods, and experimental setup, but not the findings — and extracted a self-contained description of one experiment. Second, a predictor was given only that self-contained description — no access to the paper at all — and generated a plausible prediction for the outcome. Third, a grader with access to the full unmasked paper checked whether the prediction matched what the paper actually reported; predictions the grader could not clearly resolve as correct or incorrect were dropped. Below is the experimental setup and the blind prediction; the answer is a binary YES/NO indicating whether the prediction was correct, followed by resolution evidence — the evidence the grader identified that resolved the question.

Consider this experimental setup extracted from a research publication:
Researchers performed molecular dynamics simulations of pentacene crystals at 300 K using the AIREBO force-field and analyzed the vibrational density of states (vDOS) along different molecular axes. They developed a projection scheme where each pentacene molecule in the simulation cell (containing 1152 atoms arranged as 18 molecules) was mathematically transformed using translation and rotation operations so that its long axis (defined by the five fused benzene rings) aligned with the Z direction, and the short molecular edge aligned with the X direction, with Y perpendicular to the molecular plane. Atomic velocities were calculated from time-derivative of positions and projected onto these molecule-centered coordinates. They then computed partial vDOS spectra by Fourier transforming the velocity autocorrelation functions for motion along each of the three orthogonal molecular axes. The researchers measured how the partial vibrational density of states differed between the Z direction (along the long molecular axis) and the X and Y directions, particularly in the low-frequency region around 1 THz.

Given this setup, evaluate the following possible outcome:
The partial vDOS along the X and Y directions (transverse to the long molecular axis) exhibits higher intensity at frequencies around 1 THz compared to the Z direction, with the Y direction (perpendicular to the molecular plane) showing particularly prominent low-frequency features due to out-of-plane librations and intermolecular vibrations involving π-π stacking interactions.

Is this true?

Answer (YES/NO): NO